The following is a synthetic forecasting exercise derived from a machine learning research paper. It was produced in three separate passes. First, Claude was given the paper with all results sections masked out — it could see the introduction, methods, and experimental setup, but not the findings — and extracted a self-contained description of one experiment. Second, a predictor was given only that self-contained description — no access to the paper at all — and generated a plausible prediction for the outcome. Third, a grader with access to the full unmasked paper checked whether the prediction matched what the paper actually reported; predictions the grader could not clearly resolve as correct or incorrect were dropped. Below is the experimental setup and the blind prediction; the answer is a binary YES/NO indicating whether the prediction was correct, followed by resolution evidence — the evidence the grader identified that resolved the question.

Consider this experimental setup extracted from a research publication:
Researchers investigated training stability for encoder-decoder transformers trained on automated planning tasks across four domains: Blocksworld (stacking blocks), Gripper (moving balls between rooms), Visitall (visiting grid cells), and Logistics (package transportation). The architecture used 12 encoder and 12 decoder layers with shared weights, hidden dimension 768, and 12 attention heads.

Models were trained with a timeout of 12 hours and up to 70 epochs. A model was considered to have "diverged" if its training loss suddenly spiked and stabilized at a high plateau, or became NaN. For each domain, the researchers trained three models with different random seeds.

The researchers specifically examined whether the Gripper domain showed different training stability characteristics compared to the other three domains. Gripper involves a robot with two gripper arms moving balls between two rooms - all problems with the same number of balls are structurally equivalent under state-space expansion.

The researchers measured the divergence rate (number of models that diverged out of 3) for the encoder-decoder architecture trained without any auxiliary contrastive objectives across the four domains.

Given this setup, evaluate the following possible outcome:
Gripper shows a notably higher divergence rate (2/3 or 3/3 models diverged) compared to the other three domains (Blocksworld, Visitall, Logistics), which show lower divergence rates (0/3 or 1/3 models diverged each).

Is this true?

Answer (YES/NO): NO